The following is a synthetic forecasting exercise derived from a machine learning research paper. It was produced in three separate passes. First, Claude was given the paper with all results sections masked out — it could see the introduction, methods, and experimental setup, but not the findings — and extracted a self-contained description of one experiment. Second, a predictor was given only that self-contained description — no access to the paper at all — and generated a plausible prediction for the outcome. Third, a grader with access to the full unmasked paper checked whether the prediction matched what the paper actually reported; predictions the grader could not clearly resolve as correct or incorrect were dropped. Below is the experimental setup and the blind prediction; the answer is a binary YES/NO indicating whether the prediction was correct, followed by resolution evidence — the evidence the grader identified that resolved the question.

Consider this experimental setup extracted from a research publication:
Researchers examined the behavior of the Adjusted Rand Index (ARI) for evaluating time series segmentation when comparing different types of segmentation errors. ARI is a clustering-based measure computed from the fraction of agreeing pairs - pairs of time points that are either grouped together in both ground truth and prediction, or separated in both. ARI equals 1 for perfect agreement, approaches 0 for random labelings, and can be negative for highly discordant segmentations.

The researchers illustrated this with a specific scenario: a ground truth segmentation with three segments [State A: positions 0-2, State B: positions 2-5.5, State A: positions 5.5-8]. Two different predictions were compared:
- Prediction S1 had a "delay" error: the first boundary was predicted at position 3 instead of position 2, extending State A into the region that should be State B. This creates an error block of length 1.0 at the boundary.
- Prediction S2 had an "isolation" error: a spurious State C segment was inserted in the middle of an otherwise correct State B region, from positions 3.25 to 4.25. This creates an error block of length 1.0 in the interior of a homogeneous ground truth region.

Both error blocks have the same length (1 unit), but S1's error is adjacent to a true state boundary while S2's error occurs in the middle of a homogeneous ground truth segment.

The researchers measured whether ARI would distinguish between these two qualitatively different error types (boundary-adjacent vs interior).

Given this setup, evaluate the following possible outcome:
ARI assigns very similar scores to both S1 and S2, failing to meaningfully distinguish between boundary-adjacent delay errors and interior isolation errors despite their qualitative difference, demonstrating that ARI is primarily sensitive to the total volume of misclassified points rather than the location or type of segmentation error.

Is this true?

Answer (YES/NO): YES